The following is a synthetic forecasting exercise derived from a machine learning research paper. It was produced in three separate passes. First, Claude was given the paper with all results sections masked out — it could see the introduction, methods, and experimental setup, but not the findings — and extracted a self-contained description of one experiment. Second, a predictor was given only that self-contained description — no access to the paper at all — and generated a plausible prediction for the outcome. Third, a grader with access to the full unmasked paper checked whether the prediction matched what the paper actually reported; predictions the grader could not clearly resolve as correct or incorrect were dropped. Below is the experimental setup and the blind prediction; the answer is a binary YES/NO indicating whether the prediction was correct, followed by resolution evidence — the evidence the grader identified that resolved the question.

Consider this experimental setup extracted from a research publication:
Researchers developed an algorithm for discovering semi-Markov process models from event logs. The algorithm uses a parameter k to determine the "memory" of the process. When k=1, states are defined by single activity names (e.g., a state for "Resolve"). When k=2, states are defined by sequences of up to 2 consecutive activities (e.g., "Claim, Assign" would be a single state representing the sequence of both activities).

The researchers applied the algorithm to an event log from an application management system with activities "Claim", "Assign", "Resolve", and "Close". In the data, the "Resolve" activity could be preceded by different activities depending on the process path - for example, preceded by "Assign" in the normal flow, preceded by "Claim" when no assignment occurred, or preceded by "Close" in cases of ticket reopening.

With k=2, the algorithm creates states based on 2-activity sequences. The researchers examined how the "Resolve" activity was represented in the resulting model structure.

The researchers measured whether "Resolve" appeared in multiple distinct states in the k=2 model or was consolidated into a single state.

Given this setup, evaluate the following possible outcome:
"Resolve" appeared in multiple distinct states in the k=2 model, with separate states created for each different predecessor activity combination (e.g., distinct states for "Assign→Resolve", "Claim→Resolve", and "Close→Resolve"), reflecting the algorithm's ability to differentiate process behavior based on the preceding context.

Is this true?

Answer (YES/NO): YES